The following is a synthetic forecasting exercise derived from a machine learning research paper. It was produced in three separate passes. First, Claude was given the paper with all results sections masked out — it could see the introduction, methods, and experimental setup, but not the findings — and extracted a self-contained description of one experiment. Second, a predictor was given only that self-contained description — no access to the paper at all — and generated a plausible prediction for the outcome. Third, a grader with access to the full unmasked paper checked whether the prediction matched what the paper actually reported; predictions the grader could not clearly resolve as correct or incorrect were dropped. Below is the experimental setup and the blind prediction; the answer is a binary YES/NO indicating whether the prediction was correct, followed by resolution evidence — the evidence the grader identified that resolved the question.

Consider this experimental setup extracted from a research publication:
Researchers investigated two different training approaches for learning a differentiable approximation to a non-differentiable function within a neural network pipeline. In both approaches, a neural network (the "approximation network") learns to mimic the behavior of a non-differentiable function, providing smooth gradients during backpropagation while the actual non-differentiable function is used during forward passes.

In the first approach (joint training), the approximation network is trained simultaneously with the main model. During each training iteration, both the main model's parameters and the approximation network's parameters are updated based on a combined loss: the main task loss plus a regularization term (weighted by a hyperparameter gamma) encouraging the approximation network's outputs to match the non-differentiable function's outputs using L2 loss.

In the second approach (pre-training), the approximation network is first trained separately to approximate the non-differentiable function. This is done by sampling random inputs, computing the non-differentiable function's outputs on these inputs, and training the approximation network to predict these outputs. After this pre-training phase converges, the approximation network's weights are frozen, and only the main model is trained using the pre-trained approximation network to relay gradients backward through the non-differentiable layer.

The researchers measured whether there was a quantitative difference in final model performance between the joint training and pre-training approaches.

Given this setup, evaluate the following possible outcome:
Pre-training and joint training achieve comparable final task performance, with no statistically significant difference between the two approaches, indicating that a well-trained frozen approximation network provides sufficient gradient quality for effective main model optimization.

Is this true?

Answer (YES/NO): YES